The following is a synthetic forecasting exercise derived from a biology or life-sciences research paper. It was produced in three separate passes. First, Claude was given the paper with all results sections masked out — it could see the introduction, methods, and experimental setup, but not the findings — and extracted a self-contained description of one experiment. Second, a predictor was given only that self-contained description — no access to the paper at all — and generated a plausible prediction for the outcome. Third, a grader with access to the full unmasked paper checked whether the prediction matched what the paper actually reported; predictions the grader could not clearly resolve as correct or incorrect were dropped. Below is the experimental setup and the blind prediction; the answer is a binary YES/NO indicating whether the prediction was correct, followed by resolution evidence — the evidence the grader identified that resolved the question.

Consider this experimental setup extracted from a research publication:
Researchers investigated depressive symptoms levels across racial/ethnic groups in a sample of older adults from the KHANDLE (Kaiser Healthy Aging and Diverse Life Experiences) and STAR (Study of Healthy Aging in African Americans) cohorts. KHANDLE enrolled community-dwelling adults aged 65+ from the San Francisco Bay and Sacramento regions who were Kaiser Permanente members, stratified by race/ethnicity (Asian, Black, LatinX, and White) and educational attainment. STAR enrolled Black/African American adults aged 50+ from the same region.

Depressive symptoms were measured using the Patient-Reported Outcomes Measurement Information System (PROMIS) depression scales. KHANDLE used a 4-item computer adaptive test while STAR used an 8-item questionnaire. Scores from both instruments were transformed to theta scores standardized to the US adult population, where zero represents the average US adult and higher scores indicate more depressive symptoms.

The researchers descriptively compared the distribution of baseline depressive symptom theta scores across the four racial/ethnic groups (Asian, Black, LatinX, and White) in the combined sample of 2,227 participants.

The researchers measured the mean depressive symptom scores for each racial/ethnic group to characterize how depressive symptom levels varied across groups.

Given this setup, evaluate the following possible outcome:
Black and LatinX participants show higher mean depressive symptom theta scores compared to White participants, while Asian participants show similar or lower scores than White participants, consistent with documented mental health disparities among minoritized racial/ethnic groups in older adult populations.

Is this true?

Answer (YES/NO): NO